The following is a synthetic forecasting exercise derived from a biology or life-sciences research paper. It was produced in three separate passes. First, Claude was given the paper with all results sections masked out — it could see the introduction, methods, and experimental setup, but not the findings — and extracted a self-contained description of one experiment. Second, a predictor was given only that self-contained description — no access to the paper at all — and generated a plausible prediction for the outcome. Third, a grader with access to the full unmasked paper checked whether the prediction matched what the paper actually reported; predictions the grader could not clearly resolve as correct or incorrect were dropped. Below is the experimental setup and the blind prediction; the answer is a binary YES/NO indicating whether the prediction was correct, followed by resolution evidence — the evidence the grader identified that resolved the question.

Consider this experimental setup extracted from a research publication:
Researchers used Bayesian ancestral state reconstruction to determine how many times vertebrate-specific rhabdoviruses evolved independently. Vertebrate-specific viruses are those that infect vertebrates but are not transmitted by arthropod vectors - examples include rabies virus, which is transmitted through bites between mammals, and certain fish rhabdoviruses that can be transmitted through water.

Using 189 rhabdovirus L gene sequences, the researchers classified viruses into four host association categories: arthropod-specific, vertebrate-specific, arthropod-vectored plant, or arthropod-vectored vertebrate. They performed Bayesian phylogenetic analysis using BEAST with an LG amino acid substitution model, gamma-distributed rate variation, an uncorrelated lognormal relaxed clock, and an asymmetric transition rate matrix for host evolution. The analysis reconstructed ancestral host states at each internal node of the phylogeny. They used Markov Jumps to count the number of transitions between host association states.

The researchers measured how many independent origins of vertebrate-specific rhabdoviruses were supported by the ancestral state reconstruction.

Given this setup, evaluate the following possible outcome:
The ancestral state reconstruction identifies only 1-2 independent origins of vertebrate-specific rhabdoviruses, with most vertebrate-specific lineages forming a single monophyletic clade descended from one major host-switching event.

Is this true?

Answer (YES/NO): NO